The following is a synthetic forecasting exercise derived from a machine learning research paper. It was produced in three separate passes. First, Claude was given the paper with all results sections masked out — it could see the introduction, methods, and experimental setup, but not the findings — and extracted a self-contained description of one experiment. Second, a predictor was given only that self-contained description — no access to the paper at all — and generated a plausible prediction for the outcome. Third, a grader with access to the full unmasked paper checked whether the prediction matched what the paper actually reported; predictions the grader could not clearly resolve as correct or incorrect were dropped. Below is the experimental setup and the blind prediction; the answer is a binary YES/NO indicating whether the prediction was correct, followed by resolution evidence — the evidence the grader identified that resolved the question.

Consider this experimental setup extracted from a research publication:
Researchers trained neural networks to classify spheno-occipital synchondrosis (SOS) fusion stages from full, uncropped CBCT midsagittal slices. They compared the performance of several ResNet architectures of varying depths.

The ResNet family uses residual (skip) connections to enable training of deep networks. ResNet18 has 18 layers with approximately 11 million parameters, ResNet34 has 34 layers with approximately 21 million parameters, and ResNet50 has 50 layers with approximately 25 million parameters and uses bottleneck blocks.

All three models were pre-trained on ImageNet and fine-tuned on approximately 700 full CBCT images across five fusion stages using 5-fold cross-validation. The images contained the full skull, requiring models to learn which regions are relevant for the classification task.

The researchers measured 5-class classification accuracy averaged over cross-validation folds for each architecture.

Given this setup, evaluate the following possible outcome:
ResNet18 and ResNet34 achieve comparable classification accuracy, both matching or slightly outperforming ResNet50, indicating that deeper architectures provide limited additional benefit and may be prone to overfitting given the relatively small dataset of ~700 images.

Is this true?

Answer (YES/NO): NO